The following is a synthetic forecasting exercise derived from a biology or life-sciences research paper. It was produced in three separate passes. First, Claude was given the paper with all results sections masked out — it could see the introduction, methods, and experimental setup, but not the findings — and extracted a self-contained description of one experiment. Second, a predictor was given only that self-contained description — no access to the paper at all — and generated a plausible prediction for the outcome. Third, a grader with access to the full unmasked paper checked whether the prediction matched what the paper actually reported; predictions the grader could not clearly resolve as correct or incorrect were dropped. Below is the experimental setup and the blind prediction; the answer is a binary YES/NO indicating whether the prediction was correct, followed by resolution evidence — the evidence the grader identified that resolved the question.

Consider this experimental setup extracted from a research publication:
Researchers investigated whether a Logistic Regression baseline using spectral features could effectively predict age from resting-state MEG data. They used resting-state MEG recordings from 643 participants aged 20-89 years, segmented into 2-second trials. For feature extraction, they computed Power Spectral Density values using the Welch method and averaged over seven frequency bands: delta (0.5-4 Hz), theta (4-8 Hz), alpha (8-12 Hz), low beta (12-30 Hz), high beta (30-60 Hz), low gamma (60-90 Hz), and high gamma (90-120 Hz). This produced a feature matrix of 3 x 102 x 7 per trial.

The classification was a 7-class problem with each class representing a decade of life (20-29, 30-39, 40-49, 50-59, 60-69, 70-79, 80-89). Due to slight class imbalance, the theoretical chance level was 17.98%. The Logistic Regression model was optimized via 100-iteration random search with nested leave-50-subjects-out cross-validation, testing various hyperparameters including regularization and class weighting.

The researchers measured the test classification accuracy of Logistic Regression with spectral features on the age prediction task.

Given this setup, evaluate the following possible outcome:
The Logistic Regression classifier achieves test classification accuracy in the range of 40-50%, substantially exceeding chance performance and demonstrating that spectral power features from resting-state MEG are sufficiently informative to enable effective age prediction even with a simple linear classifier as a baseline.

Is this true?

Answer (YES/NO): NO